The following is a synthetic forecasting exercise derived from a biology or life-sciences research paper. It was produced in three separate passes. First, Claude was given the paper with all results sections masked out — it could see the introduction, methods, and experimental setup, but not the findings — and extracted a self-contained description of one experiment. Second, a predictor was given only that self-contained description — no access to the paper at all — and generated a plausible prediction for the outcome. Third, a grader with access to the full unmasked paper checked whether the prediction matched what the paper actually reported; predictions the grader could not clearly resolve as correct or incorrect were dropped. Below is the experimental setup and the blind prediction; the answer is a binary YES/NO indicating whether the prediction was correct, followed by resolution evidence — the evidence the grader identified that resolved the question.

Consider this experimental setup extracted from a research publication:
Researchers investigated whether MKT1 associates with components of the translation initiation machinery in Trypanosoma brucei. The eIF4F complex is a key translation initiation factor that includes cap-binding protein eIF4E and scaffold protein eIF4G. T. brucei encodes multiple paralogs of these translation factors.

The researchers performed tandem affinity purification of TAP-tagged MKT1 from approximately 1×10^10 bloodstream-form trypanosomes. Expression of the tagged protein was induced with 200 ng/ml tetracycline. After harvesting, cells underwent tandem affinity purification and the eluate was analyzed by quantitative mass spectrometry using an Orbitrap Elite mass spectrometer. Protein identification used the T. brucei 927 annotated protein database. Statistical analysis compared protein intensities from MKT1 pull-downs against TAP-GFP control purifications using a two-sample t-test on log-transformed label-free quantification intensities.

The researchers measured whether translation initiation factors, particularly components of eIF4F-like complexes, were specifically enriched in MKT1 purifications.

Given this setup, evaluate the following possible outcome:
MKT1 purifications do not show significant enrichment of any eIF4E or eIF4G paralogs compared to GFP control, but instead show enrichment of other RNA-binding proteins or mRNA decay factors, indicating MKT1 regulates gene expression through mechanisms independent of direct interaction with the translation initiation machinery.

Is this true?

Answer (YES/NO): NO